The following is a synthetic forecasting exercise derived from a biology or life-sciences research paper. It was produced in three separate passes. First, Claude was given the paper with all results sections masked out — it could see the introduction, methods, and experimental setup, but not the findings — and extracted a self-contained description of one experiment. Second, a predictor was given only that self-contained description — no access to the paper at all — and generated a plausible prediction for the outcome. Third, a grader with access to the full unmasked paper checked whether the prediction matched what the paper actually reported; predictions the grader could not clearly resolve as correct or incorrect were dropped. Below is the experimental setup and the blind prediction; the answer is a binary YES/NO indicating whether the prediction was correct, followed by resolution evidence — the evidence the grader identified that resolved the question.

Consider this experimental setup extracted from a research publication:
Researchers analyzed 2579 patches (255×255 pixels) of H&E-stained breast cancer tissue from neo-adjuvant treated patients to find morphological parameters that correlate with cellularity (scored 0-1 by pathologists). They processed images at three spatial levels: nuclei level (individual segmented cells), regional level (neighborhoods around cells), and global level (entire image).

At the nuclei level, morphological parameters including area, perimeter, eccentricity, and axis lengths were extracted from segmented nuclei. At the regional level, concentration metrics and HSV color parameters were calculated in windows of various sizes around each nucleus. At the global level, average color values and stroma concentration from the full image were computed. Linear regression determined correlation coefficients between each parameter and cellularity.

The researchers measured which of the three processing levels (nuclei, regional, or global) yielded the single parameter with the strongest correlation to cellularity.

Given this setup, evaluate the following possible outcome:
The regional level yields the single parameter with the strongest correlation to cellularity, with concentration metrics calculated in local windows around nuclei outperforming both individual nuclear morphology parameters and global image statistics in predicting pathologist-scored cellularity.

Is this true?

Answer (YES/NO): NO